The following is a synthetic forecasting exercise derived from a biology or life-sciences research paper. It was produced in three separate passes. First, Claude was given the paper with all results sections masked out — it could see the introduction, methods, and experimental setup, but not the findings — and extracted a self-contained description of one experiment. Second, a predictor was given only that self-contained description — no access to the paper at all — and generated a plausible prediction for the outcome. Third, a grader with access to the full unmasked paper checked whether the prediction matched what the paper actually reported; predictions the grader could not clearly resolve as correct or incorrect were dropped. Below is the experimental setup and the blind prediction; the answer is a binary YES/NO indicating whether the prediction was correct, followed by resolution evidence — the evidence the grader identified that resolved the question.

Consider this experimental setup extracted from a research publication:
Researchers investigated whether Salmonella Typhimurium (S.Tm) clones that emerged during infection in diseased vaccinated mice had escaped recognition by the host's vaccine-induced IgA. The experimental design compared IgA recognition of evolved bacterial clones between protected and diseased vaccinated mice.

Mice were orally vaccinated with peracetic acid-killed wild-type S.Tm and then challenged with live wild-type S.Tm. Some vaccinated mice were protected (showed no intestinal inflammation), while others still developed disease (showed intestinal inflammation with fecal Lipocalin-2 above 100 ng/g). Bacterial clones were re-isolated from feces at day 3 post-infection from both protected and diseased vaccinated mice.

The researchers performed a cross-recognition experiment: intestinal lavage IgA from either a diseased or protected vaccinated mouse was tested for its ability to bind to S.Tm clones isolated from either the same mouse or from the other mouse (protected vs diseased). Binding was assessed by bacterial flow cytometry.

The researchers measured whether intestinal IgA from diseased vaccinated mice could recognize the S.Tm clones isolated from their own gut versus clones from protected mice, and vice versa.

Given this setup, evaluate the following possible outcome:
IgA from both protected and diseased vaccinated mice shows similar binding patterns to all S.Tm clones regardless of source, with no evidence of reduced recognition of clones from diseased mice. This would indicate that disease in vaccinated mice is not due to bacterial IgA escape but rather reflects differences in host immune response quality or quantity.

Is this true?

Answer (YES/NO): NO